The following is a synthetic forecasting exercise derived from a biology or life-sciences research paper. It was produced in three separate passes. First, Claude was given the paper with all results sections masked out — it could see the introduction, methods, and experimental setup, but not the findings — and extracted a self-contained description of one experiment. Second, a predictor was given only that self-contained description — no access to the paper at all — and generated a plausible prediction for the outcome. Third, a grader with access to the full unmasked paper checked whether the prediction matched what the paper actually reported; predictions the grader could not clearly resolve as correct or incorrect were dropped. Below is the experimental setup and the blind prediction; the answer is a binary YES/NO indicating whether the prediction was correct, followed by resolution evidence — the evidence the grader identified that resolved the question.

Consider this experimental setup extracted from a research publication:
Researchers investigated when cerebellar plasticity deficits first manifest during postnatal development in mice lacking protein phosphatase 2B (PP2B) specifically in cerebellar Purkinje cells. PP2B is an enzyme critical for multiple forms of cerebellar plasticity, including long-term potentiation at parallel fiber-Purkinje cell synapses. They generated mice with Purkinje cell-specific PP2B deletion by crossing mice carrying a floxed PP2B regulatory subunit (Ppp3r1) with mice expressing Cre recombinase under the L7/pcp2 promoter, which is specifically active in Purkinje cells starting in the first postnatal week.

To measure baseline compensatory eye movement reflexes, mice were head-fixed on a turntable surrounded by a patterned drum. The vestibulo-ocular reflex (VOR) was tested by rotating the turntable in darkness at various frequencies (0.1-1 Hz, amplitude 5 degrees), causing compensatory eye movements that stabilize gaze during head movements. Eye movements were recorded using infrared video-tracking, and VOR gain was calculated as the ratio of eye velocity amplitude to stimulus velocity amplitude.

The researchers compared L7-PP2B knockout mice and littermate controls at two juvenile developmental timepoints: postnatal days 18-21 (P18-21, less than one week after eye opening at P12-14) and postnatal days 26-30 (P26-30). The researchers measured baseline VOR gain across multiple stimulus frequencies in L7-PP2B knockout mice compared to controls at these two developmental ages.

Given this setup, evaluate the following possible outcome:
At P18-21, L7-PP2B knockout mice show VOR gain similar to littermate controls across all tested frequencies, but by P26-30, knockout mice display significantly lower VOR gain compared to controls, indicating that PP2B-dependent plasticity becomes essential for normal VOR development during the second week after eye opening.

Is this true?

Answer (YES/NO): NO